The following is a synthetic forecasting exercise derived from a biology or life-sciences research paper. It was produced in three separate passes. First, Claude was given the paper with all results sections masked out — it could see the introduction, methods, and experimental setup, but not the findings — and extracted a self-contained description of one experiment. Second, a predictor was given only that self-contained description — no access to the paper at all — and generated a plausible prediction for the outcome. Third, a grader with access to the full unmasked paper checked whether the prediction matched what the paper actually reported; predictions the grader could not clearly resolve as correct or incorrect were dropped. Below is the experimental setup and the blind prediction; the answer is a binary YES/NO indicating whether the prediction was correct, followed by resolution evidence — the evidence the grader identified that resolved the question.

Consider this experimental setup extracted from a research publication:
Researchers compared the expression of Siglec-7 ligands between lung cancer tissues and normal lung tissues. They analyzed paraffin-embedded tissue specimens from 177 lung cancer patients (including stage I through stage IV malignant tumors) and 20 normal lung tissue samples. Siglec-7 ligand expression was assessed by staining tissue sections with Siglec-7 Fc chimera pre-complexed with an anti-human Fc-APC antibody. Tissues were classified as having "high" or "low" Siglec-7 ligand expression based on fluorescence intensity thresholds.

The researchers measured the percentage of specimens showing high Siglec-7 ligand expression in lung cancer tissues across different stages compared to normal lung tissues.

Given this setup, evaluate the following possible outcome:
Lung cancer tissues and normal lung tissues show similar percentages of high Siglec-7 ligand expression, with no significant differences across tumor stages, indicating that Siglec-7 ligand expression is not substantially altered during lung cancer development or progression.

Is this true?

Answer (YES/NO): NO